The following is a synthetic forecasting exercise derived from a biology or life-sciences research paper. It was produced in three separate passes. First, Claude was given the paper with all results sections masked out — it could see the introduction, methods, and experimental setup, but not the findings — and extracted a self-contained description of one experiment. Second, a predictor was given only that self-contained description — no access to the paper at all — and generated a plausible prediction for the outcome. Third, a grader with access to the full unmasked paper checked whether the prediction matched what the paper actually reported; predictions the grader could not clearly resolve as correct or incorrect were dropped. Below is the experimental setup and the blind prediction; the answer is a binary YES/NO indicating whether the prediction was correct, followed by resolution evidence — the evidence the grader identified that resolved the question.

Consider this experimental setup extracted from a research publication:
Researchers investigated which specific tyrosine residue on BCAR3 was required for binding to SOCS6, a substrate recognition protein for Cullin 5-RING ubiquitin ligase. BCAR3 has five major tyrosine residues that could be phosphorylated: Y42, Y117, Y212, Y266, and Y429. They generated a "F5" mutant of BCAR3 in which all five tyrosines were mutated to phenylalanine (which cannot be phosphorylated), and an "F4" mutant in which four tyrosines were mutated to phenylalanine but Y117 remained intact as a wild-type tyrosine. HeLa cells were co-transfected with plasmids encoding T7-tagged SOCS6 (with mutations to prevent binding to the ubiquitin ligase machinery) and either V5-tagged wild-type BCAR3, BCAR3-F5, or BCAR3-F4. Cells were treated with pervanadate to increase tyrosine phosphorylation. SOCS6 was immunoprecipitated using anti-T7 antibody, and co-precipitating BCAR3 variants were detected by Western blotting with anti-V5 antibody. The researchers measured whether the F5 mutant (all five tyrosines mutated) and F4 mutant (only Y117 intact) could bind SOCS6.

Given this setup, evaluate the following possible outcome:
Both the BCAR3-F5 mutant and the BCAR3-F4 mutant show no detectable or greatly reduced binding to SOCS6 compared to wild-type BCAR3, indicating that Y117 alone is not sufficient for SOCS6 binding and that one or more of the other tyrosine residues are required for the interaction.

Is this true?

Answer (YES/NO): NO